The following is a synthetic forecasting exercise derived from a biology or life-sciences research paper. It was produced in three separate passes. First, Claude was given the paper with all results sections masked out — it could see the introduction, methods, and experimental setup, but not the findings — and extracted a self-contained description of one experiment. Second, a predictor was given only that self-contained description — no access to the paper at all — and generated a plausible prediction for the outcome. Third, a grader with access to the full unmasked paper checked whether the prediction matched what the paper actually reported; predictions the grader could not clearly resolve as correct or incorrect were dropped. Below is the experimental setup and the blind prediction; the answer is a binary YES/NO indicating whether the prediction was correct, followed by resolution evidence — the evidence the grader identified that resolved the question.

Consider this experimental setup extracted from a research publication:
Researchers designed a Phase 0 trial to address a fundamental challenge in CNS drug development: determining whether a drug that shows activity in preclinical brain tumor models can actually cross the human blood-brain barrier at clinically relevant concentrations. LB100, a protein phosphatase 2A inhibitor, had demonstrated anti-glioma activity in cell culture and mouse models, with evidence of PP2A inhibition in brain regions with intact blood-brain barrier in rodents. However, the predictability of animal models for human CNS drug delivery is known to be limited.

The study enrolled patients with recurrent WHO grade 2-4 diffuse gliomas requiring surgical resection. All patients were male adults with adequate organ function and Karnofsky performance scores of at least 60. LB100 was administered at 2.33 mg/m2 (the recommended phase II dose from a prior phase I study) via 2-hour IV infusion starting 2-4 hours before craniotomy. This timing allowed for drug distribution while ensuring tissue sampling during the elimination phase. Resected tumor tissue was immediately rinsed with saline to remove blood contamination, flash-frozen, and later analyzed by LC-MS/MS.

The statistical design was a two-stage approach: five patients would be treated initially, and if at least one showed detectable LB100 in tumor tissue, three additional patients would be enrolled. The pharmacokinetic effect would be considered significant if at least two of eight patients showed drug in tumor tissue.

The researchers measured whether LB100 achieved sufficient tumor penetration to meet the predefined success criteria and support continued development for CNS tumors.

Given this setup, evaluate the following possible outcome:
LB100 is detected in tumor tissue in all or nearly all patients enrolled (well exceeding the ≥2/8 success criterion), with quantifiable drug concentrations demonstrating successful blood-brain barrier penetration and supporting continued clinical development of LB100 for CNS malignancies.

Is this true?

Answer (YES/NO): NO